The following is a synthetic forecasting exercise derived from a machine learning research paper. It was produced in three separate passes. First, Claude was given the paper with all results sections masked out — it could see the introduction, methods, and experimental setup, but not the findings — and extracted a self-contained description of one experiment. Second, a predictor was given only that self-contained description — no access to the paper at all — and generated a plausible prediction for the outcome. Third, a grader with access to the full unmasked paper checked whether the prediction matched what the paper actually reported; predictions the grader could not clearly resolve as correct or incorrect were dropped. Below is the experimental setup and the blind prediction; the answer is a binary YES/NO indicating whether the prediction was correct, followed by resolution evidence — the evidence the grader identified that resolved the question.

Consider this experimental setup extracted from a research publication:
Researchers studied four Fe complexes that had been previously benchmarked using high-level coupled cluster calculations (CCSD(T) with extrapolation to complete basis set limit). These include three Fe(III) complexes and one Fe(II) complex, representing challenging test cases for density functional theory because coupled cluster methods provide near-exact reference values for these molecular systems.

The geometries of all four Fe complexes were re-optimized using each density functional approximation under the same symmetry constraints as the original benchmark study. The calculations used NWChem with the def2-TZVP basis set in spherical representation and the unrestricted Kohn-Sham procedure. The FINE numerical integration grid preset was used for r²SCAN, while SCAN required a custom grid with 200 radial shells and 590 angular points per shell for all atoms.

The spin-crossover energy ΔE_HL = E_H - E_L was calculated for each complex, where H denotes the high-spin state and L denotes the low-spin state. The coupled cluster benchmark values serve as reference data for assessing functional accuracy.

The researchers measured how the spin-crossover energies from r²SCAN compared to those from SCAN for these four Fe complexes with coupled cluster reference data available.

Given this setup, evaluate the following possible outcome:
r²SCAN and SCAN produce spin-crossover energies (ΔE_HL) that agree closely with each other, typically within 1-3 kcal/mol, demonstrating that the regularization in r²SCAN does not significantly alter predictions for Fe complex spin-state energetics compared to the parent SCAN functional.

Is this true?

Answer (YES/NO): NO